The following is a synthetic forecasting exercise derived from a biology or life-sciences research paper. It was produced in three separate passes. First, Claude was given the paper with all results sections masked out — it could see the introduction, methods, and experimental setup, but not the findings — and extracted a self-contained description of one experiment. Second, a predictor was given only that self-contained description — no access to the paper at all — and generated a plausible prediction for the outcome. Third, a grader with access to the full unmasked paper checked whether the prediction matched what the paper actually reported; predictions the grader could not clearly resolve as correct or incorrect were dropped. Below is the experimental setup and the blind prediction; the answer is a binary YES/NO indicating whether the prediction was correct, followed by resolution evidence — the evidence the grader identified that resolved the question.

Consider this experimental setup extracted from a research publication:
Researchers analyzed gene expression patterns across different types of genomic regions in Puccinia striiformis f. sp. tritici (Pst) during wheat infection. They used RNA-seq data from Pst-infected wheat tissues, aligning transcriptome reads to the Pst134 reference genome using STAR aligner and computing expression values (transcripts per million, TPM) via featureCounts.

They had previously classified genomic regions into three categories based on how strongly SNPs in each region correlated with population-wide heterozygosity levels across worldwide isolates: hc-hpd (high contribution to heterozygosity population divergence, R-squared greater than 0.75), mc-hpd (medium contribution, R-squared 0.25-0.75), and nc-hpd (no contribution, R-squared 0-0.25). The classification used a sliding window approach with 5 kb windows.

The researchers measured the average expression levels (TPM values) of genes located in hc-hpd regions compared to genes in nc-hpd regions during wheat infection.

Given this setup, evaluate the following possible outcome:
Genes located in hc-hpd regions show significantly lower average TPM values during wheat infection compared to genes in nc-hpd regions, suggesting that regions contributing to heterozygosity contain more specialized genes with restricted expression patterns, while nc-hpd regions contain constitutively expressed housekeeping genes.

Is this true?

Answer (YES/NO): NO